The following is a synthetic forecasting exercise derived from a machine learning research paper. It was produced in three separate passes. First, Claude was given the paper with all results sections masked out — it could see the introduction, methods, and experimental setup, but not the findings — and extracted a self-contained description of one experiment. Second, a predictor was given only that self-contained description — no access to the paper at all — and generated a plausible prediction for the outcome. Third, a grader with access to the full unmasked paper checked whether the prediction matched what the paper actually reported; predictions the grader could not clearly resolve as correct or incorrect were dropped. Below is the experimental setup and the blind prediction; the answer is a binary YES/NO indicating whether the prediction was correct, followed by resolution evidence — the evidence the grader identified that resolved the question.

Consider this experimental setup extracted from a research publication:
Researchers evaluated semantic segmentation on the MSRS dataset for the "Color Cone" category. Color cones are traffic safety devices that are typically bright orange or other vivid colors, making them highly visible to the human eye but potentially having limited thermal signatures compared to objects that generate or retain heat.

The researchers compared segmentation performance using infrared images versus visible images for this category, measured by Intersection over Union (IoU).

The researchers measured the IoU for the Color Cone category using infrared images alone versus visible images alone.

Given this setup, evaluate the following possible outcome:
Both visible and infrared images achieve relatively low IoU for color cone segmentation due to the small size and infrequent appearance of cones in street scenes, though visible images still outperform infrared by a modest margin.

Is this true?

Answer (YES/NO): NO